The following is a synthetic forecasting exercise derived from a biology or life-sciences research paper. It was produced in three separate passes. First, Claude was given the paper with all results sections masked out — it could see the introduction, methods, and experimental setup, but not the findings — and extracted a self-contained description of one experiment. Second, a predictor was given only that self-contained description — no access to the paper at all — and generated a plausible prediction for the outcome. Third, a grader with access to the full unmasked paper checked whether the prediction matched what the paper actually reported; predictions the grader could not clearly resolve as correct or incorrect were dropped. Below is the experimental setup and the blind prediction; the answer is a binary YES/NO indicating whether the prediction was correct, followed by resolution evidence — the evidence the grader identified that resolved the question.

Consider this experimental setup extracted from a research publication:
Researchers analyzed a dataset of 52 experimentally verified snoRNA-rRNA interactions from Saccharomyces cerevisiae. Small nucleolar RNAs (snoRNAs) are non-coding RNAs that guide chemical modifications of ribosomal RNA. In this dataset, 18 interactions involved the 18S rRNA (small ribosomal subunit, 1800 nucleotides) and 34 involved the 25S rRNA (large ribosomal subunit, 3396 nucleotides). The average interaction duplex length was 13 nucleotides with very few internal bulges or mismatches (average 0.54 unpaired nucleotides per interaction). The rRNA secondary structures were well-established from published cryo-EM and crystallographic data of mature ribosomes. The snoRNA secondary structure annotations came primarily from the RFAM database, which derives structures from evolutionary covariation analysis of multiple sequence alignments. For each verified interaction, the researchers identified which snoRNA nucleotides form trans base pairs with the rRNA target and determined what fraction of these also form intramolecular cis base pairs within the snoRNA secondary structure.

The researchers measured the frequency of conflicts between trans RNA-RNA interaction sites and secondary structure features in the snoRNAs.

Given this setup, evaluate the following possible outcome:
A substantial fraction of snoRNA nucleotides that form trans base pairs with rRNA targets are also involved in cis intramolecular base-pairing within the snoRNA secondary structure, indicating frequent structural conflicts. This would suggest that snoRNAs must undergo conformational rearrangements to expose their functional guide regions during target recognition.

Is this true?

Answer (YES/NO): NO